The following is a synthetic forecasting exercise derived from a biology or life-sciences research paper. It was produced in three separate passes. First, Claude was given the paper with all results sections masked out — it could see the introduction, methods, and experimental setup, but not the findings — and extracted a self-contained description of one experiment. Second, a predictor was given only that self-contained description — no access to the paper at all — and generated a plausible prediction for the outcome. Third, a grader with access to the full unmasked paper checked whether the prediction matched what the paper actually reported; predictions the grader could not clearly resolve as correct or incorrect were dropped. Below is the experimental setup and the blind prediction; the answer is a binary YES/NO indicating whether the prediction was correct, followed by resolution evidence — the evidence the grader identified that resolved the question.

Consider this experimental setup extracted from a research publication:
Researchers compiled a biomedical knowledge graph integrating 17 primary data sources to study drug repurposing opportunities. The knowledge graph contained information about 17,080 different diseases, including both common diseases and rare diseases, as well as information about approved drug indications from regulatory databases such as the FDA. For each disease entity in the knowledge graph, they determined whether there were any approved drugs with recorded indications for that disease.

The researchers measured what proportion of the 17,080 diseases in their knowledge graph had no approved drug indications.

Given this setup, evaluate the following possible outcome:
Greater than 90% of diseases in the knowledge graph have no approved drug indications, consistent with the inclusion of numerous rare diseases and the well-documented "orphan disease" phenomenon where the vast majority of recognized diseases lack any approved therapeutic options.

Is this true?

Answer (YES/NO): YES